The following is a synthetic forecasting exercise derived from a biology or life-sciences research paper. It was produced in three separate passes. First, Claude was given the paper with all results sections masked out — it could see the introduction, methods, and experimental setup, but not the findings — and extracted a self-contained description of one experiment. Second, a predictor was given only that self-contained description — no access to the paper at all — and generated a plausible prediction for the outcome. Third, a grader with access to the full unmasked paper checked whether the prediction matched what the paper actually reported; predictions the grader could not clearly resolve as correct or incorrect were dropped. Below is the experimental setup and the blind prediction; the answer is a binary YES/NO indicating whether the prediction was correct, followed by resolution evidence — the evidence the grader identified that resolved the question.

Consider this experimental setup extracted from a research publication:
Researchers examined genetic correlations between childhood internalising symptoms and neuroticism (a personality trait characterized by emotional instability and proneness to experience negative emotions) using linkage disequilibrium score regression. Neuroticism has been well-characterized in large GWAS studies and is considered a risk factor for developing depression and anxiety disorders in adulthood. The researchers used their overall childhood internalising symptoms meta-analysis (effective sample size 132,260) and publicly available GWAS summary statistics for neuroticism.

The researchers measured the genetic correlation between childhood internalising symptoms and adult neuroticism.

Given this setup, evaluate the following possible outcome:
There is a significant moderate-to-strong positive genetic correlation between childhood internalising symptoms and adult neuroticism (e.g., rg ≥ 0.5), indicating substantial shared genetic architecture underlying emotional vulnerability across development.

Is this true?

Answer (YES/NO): YES